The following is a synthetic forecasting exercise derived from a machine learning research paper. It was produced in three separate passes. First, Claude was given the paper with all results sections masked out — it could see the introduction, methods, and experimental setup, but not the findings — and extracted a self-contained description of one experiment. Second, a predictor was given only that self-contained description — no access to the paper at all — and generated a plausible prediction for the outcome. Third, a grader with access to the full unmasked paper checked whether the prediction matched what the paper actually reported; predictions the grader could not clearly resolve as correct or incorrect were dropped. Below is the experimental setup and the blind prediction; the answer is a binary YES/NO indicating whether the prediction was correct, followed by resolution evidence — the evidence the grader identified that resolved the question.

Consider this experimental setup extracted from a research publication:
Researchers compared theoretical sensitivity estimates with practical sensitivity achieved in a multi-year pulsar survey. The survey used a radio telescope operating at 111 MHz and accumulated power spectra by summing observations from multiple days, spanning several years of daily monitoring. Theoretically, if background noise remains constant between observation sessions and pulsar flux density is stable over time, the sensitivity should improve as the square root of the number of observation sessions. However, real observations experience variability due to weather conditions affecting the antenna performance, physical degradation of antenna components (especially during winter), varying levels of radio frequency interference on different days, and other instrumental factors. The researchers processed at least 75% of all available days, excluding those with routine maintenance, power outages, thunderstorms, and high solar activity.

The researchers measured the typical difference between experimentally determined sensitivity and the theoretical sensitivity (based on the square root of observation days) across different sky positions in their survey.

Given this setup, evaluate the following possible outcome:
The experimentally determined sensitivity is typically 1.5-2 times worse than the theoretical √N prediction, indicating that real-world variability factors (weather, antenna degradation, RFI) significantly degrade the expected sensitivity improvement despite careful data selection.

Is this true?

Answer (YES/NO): NO